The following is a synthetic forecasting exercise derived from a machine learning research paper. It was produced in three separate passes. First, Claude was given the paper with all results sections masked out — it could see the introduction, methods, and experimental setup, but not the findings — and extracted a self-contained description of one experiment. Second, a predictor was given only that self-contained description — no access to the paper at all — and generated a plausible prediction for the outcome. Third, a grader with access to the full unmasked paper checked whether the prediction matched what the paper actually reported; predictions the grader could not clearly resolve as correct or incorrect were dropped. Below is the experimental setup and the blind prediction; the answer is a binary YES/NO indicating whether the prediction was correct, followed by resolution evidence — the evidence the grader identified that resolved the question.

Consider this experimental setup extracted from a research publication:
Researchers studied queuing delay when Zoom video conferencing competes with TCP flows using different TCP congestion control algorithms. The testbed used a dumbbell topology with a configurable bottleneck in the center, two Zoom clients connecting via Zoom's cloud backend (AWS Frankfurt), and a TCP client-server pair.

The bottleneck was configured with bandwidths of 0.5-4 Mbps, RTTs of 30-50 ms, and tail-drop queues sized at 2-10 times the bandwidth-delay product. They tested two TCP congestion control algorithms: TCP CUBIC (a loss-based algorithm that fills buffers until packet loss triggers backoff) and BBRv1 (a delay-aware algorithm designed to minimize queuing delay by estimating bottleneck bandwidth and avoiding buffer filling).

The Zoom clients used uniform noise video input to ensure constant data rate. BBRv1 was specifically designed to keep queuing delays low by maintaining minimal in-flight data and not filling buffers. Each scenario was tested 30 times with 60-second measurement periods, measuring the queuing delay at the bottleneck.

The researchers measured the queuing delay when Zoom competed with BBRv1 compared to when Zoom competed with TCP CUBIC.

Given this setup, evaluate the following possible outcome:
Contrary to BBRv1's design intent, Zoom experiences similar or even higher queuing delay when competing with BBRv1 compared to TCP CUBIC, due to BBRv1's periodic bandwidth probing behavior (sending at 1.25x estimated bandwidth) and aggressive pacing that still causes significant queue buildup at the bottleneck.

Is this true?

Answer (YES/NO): YES